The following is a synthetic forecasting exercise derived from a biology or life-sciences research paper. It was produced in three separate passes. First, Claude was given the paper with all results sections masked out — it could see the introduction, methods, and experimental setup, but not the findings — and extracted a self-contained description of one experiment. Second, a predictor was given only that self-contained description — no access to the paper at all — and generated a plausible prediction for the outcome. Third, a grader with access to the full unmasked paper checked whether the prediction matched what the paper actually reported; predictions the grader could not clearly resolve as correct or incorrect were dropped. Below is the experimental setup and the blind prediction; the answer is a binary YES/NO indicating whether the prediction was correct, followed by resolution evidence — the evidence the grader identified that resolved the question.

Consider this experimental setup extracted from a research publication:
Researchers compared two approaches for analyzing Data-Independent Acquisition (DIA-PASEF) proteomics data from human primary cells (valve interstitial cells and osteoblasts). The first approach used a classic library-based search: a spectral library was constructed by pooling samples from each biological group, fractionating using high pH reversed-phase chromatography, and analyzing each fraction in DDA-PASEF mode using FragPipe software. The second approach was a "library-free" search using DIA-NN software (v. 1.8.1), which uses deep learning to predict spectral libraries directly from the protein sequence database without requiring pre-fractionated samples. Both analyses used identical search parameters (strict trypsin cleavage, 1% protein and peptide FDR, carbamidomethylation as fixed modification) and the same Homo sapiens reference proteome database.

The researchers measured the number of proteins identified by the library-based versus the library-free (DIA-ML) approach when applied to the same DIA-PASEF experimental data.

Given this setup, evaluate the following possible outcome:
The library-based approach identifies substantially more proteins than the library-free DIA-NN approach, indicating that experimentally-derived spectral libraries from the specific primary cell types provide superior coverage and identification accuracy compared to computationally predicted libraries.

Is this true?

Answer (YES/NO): NO